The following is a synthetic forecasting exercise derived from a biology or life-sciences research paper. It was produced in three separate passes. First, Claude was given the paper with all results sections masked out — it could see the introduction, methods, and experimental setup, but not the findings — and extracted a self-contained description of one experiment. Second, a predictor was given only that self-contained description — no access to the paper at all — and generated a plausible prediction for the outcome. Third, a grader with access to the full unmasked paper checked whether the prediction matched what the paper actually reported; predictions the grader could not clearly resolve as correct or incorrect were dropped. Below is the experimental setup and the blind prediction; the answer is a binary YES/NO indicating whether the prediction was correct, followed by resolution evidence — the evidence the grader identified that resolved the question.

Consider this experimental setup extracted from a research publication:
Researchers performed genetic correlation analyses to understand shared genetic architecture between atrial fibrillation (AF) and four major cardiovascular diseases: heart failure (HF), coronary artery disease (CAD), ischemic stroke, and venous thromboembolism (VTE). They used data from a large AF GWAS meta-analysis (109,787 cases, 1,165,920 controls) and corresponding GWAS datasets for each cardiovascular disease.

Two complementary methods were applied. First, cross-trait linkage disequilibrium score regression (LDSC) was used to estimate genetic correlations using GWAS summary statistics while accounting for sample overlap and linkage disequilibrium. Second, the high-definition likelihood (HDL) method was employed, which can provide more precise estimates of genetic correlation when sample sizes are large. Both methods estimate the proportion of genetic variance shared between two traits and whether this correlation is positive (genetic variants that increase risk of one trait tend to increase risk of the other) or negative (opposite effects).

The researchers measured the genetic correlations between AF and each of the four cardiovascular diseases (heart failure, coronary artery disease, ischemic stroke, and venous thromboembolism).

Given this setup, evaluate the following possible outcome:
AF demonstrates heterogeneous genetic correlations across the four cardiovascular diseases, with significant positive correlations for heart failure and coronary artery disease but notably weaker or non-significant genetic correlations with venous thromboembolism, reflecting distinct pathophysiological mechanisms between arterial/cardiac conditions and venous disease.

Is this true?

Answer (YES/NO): NO